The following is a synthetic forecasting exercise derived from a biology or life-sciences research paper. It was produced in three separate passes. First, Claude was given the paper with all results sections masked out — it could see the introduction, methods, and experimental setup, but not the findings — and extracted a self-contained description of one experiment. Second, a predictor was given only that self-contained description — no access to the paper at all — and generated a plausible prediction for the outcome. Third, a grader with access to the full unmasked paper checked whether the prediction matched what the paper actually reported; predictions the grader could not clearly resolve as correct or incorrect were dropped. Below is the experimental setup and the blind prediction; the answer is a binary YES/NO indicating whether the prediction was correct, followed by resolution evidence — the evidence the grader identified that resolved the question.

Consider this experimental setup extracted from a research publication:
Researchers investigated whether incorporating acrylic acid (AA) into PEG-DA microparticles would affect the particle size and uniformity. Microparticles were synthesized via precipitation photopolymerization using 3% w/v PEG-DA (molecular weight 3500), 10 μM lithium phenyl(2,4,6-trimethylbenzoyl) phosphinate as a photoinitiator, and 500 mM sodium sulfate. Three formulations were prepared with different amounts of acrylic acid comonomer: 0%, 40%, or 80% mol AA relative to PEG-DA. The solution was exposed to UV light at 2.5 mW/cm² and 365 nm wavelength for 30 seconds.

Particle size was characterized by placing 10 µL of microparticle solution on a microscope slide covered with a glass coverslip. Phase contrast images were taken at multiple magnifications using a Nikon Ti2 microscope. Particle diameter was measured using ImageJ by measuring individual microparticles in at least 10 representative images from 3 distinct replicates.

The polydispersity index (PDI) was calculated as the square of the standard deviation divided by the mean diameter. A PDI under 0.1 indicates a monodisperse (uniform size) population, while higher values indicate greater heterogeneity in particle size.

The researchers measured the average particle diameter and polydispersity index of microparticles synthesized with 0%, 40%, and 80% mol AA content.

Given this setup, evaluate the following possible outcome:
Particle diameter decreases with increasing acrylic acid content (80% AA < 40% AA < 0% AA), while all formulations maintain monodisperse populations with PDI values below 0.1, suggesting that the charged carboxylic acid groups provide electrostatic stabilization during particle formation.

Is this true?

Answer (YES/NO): NO